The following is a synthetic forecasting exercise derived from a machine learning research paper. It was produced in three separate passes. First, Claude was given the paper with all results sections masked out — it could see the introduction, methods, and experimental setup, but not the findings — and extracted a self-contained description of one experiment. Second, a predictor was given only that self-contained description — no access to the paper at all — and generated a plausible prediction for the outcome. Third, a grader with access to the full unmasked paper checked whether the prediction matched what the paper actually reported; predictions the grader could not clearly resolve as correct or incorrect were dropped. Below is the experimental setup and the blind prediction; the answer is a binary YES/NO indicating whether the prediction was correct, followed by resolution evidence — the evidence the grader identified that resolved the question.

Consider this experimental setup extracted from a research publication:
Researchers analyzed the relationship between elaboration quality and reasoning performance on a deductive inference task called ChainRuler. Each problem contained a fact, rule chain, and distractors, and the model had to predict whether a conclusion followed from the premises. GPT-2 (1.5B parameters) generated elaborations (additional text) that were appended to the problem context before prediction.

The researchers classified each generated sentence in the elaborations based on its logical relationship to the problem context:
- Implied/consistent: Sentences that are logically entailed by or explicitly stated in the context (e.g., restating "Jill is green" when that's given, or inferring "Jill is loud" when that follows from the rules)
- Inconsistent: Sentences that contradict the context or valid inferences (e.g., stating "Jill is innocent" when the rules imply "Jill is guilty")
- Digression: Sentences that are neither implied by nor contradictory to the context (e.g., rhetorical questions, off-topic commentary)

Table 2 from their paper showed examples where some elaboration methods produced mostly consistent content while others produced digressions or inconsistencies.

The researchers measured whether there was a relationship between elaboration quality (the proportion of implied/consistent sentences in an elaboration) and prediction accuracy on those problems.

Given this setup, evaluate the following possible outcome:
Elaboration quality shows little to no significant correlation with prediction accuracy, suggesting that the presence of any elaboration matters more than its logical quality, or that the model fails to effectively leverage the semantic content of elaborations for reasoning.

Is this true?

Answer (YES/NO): NO